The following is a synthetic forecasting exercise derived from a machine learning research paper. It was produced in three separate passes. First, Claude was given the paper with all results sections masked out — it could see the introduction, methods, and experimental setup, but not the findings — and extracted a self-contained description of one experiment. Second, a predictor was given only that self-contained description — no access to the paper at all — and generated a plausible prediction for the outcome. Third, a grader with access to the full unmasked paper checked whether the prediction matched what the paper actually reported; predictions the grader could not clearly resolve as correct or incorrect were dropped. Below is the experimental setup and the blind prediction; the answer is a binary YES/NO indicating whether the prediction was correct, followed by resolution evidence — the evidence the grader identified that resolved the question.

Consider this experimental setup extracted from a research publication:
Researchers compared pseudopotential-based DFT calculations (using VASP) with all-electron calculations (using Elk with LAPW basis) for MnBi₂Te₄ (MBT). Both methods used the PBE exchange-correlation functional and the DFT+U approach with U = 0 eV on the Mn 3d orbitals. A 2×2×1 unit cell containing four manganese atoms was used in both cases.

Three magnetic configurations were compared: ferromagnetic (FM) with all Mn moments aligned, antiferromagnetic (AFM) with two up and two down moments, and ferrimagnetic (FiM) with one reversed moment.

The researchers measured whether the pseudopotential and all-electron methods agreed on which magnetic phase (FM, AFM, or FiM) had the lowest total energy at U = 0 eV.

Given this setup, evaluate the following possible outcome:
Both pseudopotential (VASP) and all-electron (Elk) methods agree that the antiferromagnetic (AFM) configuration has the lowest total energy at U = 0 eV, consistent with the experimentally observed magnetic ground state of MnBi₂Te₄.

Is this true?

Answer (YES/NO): YES